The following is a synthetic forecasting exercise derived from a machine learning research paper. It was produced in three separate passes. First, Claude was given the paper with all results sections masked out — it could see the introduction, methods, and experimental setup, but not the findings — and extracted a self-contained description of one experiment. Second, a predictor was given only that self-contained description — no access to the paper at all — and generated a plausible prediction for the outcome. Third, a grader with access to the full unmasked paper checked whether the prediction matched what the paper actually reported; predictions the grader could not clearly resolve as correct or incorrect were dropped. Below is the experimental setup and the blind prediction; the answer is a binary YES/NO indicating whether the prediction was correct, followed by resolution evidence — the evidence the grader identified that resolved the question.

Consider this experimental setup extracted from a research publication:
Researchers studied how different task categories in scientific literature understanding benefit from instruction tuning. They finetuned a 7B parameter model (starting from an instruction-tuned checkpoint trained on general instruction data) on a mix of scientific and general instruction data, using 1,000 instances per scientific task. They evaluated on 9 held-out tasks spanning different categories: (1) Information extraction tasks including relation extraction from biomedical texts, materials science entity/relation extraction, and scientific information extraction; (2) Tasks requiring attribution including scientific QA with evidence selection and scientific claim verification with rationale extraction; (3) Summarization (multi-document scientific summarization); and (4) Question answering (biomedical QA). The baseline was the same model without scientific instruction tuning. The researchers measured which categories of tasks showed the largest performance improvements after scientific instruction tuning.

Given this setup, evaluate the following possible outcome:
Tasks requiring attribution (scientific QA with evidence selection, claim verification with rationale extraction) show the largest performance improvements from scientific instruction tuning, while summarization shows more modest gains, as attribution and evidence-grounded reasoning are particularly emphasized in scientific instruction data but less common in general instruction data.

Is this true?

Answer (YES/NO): NO